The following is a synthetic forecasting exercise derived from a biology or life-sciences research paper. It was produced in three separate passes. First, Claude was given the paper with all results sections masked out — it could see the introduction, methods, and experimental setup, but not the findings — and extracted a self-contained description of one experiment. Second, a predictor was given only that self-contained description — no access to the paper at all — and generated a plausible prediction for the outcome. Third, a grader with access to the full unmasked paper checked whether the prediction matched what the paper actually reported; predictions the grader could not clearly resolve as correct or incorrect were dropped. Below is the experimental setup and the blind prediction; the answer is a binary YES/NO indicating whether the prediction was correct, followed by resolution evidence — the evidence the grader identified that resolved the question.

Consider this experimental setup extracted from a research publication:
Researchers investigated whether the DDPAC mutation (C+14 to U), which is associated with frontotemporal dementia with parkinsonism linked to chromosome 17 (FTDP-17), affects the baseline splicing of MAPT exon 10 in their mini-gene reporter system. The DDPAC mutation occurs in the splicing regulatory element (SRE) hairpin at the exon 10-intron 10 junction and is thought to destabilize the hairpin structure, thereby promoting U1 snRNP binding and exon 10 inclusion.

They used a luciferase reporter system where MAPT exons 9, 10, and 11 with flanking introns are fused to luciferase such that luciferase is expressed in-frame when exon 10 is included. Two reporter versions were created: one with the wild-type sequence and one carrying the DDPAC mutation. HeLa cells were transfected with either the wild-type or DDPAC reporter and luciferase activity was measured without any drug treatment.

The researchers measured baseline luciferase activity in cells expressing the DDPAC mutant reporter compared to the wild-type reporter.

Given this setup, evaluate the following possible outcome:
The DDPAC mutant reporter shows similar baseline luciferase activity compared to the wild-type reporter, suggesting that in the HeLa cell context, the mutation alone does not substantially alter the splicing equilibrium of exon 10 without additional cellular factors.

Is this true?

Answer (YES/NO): NO